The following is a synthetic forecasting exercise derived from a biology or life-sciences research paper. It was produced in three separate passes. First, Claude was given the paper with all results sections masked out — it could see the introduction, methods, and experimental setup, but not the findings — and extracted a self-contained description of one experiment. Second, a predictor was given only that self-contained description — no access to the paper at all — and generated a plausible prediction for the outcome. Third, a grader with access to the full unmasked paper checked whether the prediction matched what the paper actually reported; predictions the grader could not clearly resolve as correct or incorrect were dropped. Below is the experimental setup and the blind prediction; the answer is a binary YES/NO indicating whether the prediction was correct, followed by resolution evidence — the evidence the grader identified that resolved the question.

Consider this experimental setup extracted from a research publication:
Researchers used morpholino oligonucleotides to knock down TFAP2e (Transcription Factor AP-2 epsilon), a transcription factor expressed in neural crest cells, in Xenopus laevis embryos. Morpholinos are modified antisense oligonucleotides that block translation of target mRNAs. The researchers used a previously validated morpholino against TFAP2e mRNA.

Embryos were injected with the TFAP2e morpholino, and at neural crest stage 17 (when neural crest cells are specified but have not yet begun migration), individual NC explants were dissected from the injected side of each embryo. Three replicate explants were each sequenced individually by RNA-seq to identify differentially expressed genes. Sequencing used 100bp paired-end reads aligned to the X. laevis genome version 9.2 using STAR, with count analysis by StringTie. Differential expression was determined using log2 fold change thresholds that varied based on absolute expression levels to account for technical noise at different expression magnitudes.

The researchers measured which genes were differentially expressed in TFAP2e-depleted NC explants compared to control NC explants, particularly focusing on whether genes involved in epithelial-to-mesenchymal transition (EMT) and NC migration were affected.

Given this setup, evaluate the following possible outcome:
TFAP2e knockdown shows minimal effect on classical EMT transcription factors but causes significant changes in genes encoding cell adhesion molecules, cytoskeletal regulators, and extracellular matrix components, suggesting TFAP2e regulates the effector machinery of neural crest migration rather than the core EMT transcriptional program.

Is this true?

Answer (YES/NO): NO